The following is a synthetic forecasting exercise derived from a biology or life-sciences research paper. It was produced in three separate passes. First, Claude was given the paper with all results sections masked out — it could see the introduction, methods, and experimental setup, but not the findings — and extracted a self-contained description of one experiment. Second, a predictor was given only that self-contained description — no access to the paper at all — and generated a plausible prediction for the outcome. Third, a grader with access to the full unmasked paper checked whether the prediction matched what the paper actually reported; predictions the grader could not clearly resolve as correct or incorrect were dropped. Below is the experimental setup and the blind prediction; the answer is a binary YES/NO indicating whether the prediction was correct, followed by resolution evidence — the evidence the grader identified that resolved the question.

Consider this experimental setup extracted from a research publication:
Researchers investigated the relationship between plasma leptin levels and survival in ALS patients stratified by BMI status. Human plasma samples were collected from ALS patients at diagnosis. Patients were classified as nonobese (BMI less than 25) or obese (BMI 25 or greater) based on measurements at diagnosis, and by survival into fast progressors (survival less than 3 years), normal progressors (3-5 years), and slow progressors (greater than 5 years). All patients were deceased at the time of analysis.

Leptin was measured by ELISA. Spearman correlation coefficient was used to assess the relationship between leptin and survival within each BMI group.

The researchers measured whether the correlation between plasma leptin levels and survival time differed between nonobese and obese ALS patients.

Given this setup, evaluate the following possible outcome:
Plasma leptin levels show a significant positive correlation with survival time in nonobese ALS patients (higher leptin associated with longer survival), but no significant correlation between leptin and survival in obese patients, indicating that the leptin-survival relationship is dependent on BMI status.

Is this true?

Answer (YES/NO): NO